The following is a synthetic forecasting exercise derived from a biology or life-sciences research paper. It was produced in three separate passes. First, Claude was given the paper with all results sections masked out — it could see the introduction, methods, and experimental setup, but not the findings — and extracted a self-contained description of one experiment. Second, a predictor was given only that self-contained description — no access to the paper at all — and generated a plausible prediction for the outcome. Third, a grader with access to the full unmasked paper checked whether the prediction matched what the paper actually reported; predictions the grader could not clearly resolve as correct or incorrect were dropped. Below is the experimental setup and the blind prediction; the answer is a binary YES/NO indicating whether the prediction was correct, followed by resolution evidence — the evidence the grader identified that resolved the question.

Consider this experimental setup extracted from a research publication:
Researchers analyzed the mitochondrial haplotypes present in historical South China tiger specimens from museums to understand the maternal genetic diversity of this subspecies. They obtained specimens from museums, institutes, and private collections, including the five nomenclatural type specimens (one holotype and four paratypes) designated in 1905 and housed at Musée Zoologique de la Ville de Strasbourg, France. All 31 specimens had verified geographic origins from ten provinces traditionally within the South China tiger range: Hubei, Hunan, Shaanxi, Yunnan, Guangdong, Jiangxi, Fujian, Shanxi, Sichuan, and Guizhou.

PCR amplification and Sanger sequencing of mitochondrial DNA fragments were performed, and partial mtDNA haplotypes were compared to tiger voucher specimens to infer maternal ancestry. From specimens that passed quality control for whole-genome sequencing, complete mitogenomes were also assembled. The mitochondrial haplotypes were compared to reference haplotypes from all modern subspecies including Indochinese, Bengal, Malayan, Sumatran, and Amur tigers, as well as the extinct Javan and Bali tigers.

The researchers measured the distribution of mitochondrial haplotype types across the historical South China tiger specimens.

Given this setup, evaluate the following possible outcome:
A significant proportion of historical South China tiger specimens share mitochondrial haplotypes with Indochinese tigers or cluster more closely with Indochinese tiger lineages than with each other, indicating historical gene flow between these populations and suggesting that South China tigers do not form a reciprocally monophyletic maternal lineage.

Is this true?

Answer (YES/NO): YES